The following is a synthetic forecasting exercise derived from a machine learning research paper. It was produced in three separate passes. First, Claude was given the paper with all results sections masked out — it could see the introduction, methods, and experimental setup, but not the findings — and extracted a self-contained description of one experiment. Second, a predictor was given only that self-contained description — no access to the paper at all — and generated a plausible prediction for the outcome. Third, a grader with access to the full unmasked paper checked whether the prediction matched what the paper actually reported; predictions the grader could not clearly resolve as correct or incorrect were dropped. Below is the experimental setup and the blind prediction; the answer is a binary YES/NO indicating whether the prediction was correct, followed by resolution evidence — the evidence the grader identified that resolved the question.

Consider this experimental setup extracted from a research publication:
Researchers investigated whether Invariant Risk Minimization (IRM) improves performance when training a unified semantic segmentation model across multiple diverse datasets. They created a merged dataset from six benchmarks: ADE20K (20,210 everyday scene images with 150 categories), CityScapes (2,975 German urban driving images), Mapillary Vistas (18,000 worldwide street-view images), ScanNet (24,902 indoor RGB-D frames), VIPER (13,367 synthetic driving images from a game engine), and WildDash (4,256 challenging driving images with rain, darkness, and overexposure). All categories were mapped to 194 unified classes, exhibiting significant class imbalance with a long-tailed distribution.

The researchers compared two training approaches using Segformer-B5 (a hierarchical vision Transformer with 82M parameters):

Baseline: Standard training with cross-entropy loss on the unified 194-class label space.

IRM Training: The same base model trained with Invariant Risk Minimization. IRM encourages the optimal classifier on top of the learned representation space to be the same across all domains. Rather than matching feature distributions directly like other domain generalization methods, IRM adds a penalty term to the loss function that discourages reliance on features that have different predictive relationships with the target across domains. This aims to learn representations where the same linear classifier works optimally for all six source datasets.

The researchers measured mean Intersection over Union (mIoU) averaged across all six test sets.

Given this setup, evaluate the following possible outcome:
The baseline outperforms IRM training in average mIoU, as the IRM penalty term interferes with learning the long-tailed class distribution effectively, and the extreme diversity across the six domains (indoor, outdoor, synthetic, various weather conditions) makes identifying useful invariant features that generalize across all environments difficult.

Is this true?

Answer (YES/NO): YES